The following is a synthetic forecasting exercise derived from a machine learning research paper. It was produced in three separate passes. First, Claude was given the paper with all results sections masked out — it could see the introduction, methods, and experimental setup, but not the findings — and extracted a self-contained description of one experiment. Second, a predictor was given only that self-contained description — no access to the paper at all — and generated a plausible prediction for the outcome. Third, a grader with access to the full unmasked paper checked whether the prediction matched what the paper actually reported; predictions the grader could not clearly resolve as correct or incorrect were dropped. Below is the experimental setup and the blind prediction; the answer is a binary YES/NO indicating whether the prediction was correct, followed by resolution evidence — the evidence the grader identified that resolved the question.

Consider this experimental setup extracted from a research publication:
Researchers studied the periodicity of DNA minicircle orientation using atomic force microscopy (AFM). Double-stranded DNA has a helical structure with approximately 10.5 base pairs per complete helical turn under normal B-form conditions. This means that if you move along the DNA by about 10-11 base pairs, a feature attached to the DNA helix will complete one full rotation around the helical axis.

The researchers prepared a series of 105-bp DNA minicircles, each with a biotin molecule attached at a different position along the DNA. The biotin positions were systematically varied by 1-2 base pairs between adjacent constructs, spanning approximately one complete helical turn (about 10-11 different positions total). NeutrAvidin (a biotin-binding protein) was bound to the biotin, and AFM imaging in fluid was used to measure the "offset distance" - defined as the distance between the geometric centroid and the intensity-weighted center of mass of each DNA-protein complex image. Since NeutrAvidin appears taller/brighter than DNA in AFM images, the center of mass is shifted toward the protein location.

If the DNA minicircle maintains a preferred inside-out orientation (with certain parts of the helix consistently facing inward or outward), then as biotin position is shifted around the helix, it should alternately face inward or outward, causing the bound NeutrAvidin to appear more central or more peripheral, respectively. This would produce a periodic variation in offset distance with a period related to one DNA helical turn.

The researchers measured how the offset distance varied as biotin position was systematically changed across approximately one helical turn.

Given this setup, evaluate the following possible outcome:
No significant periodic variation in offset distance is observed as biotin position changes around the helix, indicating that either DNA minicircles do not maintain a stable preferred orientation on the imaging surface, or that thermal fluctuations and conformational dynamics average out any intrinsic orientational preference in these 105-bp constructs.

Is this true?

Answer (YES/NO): NO